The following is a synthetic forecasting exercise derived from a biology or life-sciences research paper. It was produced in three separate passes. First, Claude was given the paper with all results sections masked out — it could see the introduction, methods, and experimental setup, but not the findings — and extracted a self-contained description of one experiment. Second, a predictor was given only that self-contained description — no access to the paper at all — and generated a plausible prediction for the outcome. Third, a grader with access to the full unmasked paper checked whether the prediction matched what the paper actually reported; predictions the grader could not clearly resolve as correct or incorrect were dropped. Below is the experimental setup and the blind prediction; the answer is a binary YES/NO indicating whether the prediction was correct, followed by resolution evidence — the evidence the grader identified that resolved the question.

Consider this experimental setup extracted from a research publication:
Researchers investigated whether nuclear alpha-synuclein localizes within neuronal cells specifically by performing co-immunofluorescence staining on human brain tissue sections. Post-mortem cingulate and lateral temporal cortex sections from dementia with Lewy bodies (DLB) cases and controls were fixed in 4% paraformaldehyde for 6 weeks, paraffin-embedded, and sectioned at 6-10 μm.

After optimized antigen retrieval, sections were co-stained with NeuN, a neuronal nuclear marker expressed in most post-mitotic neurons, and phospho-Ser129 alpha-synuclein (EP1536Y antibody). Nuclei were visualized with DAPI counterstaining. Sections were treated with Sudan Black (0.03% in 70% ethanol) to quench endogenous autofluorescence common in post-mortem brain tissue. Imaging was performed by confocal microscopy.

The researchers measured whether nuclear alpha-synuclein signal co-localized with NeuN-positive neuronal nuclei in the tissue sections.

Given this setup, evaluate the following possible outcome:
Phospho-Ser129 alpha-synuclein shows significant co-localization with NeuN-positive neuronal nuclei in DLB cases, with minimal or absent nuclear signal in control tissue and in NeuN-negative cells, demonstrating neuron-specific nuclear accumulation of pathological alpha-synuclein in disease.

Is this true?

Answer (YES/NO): NO